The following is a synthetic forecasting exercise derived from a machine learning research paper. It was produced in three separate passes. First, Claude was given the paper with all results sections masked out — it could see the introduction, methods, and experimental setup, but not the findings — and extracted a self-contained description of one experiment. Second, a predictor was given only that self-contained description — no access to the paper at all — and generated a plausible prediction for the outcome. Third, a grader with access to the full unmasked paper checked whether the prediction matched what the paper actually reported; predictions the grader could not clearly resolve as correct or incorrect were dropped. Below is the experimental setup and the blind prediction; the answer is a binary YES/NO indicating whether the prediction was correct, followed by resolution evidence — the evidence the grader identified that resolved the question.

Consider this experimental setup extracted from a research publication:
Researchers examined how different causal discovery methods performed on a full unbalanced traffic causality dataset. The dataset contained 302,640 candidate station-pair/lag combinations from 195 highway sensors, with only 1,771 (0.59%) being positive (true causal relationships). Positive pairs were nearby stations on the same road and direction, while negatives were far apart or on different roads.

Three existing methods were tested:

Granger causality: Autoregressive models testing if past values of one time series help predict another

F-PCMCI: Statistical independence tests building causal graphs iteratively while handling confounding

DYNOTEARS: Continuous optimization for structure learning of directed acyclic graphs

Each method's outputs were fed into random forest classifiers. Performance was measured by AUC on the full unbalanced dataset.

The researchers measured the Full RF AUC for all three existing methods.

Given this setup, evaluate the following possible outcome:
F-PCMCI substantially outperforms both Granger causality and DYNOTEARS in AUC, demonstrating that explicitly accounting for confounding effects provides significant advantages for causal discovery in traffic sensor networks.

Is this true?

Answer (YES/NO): NO